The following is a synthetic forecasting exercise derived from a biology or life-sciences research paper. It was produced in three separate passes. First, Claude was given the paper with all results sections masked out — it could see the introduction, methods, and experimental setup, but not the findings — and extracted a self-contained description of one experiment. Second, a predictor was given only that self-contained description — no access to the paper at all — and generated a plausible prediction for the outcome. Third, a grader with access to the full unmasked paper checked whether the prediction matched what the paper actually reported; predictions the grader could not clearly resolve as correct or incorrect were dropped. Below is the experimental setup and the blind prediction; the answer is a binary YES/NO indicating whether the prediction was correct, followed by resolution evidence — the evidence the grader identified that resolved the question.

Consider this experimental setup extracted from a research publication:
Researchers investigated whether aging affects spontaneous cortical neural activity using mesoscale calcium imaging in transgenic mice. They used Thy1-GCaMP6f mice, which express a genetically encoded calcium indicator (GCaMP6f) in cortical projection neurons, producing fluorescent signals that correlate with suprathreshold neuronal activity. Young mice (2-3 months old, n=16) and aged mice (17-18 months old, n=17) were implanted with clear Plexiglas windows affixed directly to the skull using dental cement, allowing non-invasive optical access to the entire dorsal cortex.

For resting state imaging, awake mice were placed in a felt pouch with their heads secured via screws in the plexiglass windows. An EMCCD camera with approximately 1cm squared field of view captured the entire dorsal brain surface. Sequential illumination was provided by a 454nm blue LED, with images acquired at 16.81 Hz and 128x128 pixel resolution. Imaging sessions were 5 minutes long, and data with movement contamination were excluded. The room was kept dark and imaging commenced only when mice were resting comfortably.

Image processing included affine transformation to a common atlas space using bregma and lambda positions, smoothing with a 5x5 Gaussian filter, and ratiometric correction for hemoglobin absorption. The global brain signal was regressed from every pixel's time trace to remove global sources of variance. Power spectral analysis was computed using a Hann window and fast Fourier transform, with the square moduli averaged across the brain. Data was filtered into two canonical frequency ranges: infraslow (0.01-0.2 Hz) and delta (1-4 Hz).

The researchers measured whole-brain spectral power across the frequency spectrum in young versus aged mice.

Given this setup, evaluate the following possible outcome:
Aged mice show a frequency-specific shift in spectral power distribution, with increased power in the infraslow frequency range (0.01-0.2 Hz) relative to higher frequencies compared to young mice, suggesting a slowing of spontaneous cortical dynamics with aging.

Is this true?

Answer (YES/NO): NO